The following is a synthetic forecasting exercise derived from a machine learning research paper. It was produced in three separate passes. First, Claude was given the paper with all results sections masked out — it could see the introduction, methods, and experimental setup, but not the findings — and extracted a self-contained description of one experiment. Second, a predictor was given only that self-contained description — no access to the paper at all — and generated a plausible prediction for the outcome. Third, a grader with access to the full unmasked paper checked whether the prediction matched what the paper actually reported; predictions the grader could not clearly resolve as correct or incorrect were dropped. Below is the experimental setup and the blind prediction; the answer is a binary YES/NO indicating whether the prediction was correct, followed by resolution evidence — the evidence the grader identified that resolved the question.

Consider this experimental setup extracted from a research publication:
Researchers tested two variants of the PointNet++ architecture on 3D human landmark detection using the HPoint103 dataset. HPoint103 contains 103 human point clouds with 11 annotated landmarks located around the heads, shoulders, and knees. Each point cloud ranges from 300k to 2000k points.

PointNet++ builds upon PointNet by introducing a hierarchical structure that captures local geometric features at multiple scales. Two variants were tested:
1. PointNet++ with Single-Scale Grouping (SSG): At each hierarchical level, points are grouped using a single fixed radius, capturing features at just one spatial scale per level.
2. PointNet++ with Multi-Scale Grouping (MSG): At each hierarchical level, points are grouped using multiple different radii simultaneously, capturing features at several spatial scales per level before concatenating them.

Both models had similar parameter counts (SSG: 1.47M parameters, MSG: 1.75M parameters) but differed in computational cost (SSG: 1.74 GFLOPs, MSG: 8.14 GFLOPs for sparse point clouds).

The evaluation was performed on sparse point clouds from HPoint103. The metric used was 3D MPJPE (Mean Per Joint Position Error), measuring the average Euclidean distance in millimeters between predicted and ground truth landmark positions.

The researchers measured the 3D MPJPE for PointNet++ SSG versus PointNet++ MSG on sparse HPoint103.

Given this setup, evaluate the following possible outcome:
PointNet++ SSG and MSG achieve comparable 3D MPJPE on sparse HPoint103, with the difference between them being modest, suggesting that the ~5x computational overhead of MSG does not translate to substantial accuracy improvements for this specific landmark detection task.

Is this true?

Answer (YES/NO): YES